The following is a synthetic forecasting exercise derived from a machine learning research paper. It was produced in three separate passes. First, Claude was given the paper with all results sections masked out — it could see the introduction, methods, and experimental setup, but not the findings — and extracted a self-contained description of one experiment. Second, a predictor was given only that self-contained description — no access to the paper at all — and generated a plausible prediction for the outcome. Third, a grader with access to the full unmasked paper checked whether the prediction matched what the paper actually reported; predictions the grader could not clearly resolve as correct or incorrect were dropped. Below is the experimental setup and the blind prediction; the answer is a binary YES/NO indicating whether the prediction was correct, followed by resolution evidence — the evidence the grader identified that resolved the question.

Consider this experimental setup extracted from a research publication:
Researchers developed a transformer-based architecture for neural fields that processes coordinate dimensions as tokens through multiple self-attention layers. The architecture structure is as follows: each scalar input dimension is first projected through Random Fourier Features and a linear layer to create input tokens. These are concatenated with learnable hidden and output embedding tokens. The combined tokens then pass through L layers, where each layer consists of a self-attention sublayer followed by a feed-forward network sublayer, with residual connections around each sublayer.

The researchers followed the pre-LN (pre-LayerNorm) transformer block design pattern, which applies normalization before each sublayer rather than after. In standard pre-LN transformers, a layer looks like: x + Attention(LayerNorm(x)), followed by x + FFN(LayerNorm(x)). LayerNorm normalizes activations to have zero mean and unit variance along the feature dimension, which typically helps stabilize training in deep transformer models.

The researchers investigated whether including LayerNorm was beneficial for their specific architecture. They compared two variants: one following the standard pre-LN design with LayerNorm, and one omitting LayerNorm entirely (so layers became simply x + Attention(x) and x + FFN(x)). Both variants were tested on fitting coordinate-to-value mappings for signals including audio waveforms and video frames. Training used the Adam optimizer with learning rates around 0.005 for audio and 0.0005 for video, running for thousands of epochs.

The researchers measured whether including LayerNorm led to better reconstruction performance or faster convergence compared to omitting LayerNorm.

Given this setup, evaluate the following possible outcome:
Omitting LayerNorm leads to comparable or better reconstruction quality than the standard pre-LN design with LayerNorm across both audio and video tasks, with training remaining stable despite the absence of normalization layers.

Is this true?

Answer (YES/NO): YES